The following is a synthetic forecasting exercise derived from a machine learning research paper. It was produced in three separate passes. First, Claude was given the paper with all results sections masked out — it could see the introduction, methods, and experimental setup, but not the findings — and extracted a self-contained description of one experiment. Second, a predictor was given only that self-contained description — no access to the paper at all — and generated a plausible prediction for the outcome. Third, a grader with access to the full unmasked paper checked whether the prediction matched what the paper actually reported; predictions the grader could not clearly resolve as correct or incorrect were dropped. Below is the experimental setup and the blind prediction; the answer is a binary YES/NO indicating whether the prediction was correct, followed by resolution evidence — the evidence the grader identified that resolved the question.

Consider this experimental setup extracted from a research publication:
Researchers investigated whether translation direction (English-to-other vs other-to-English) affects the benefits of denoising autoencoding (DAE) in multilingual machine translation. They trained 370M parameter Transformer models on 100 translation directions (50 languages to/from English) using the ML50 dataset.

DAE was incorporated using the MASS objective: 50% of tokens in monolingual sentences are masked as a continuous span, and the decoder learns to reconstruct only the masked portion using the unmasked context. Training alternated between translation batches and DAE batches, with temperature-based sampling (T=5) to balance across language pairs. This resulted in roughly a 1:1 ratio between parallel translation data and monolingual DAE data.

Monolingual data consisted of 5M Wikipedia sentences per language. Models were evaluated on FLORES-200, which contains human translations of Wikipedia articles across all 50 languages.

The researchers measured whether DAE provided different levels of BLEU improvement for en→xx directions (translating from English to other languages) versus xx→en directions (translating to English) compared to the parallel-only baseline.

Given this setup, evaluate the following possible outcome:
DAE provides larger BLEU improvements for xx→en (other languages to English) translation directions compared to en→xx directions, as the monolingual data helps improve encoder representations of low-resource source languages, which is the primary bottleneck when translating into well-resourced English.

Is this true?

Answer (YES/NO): YES